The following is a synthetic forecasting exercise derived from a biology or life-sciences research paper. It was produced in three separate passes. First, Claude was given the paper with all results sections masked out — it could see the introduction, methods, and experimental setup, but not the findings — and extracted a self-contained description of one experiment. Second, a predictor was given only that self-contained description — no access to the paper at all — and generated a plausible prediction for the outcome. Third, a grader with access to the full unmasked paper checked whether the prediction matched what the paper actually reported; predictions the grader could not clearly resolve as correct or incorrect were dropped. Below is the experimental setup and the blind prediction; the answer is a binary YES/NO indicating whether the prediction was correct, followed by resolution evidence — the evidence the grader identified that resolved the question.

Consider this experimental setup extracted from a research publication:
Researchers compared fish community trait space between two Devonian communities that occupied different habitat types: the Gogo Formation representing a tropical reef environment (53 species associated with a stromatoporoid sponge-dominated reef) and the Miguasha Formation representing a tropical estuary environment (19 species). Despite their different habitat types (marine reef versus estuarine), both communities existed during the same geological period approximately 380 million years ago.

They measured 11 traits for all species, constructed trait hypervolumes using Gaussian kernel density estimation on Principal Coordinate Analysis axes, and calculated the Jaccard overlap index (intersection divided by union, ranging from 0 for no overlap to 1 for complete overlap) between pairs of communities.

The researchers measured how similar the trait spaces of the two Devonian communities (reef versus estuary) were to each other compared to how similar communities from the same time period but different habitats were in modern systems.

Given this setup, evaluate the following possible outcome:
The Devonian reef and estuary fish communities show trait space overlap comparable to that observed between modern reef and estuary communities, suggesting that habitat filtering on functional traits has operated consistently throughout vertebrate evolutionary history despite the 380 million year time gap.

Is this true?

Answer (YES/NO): YES